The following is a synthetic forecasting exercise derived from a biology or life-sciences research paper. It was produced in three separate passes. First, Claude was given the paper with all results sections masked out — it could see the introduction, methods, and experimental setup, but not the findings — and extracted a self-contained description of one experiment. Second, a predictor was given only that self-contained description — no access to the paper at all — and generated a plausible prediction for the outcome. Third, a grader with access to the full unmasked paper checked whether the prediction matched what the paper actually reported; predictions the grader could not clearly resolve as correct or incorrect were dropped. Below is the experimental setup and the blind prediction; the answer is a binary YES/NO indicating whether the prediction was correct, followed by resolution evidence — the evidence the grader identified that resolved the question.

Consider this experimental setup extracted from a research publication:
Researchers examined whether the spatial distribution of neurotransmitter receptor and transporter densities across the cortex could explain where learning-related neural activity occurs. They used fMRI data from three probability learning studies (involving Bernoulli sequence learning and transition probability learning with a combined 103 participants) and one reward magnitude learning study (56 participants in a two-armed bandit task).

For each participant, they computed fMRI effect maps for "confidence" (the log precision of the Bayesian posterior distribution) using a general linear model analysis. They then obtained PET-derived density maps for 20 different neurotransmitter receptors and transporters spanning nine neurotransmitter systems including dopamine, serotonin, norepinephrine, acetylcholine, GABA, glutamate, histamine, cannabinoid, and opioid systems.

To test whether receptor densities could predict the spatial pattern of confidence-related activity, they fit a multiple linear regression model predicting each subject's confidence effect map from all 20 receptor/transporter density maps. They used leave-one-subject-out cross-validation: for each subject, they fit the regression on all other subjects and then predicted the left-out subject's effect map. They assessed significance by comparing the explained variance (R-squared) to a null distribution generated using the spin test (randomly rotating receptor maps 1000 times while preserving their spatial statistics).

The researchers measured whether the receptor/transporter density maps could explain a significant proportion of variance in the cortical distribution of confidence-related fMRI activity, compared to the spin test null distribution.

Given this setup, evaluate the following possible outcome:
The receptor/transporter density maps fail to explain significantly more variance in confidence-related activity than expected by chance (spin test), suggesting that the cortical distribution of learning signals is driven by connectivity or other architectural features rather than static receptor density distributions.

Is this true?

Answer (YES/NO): NO